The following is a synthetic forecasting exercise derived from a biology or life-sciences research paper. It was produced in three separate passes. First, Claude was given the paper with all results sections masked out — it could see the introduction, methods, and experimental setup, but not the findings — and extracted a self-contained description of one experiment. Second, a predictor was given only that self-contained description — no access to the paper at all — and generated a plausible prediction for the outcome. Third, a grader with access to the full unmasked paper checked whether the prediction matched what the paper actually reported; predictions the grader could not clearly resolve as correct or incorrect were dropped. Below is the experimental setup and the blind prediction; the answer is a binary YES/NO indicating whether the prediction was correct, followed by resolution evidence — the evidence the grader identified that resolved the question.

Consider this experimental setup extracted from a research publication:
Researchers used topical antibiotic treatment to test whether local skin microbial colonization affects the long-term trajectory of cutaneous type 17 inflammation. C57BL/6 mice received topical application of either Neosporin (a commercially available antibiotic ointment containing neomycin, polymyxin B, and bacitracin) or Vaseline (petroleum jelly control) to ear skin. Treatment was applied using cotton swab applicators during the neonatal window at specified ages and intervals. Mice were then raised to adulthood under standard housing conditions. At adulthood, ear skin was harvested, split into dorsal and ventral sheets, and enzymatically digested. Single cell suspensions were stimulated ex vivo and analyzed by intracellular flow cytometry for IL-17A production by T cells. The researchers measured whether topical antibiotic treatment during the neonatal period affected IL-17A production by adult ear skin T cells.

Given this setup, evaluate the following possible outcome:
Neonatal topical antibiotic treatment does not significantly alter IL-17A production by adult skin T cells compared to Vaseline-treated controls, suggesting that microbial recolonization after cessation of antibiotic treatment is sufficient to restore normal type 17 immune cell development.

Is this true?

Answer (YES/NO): NO